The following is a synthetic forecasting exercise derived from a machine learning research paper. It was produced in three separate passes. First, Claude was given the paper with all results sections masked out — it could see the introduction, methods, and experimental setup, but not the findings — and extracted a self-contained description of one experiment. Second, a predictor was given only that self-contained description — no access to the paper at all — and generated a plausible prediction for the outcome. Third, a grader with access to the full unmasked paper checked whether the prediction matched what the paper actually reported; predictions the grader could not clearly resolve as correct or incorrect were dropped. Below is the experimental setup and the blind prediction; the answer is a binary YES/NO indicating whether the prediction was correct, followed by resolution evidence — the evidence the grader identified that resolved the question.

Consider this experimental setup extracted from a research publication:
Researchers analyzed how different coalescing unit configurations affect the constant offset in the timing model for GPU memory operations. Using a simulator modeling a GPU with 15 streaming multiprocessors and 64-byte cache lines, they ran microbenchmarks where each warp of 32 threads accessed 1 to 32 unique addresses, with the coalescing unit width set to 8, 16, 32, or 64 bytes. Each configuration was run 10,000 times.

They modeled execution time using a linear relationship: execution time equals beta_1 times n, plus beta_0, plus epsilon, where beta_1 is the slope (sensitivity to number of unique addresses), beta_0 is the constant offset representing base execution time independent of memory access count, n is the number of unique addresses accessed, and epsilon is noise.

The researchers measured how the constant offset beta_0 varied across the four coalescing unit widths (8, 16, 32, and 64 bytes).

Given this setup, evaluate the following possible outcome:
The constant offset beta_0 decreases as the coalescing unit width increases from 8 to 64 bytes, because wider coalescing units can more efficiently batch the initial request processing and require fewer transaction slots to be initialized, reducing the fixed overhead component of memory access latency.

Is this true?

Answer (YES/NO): YES